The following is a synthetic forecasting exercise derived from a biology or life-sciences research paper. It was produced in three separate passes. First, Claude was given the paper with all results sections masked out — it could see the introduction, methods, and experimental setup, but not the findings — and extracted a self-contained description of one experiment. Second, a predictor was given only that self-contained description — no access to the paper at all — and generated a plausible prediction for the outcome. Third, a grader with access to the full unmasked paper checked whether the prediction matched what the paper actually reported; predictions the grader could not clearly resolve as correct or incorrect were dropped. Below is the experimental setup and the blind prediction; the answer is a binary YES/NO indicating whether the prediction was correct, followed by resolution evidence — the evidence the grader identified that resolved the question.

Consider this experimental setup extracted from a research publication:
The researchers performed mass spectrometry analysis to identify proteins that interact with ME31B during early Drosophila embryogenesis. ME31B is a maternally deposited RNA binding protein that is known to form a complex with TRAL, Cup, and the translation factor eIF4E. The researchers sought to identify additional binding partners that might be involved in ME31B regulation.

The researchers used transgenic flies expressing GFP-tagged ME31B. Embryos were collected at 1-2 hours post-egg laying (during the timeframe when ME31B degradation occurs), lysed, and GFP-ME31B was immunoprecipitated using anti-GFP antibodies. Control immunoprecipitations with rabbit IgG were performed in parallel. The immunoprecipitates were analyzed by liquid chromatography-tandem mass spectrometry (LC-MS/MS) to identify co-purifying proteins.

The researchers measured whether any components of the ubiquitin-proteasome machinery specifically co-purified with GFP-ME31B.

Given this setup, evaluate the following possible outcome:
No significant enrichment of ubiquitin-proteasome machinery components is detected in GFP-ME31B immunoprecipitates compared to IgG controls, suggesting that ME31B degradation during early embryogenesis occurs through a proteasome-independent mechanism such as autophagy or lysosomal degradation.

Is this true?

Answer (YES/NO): NO